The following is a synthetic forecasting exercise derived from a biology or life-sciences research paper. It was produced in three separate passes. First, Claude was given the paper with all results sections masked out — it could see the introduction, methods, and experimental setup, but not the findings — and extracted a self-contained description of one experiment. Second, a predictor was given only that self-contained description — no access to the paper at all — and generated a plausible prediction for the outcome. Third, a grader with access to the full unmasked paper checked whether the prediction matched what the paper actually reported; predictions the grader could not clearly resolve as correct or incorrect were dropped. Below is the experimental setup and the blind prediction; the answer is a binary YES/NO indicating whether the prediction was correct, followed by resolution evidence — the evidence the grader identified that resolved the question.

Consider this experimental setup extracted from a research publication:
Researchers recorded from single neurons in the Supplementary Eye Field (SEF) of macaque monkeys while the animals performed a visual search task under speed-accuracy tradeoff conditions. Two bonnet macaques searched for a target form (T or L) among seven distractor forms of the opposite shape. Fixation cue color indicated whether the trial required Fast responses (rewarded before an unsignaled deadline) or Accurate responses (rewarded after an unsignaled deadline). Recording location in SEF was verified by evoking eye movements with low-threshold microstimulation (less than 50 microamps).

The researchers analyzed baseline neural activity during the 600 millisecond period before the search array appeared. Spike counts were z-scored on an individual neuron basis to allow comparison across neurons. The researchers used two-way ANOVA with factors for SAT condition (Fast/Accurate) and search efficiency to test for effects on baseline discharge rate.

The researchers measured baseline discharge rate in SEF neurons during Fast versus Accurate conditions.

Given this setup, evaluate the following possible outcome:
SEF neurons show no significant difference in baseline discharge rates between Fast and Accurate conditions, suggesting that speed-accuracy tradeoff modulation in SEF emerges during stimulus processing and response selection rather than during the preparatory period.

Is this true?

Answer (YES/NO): NO